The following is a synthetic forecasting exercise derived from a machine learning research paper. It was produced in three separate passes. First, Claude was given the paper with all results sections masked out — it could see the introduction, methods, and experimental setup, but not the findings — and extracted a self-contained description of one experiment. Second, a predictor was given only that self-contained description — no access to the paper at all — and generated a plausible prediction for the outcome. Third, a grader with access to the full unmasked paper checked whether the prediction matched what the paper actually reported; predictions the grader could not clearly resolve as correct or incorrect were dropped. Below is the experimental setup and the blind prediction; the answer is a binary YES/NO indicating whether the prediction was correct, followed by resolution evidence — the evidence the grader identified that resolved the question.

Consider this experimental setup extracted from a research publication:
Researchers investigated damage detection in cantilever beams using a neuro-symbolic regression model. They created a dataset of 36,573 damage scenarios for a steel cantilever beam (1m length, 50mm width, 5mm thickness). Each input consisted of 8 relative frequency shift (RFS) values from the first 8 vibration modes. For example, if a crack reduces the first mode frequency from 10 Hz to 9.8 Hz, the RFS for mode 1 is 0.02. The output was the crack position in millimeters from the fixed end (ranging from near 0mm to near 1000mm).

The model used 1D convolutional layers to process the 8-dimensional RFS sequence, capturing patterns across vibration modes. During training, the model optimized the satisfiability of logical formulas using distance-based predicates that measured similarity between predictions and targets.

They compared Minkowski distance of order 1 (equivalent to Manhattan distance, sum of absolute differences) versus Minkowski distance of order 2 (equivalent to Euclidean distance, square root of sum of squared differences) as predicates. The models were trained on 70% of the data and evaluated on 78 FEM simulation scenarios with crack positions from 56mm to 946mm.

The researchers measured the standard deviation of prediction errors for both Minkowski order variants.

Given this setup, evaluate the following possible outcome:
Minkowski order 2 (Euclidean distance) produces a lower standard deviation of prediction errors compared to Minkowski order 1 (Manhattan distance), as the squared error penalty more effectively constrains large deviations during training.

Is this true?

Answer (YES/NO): YES